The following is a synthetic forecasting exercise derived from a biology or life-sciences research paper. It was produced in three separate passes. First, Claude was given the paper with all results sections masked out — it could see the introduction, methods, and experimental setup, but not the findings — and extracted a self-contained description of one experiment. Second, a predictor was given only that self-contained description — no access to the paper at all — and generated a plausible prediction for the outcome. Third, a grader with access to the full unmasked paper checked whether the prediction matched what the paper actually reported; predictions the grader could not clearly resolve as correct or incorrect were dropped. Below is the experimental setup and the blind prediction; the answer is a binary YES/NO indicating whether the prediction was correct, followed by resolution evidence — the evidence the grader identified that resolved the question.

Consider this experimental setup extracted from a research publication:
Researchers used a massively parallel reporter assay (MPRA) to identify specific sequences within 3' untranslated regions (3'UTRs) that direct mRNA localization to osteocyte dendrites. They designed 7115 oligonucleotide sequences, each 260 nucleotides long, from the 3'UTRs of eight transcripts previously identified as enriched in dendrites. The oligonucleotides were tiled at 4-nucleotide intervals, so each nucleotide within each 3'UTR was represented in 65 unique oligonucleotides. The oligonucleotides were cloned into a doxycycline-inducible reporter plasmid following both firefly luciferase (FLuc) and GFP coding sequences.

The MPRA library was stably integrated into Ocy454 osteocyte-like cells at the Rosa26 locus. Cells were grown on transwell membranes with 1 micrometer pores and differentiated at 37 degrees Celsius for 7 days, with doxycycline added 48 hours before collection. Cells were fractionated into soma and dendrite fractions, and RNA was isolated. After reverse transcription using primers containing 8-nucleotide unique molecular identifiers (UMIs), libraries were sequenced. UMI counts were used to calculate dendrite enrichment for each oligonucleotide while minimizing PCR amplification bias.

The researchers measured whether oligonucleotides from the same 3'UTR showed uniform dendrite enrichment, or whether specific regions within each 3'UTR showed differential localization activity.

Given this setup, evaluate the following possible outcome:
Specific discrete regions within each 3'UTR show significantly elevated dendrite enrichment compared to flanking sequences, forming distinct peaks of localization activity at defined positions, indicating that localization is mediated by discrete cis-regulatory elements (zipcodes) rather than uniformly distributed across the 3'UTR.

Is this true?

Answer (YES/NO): YES